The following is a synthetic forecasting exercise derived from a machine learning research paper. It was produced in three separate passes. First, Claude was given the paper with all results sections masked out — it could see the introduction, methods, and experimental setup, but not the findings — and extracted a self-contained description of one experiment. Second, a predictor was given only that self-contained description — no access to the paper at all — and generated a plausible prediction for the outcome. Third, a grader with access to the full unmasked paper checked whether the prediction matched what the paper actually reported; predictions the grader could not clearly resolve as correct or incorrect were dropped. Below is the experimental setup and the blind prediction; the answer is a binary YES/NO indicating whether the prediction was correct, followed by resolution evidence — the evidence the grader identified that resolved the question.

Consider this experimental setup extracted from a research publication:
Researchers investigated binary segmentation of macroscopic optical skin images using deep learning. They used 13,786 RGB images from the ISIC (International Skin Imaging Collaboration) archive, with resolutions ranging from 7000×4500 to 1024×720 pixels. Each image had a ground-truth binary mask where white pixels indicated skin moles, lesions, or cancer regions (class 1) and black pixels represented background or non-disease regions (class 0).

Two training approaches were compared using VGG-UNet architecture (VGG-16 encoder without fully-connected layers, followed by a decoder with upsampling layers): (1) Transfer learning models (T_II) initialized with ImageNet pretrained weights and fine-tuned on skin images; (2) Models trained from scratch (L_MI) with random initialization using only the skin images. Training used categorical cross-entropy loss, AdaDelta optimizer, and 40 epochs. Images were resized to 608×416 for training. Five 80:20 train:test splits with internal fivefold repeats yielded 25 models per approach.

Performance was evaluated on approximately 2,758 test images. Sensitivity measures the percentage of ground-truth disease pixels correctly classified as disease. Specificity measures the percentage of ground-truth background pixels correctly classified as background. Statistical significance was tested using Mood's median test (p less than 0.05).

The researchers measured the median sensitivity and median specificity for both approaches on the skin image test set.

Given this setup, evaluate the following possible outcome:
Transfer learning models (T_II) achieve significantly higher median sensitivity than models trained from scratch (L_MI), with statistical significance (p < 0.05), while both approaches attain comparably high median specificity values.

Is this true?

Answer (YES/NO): NO